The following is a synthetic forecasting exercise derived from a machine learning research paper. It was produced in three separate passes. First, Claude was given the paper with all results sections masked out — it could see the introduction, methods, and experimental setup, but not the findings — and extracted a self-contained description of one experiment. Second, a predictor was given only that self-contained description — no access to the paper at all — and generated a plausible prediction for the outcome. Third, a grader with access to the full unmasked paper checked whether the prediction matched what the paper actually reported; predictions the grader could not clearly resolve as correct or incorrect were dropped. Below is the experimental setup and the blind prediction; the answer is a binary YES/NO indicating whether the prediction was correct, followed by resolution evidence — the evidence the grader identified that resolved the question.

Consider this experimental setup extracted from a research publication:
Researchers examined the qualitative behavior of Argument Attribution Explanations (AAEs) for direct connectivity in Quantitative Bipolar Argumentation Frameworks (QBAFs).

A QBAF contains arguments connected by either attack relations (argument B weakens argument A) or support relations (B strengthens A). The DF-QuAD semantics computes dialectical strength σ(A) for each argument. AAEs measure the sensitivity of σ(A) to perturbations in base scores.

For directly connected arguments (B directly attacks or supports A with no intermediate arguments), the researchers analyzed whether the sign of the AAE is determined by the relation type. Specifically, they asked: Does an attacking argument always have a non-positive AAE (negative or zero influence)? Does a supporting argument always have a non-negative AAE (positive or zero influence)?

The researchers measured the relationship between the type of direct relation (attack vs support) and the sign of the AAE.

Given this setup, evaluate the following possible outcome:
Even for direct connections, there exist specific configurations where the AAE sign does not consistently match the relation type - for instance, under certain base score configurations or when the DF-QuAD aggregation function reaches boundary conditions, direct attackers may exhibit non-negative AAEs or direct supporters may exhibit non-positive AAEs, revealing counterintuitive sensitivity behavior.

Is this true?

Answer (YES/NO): NO